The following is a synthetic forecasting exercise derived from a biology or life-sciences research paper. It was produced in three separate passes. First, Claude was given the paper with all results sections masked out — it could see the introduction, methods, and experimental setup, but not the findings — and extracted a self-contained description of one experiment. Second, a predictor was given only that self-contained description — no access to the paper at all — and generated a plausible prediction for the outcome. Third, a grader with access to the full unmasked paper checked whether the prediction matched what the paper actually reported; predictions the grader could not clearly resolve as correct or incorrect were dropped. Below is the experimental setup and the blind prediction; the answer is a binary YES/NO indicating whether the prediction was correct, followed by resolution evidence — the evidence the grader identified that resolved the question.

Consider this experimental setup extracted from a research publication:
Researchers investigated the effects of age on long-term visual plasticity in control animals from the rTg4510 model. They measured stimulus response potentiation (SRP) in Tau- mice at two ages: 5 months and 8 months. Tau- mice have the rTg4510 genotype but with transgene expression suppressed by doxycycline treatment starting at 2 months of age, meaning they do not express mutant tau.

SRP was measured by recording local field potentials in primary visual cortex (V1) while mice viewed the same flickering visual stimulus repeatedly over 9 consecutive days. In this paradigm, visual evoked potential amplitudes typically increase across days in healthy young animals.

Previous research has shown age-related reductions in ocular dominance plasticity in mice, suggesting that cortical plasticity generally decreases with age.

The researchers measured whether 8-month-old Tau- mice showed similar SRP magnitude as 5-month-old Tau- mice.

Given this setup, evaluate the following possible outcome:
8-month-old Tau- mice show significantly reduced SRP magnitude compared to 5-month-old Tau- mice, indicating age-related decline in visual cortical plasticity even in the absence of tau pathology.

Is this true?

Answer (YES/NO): YES